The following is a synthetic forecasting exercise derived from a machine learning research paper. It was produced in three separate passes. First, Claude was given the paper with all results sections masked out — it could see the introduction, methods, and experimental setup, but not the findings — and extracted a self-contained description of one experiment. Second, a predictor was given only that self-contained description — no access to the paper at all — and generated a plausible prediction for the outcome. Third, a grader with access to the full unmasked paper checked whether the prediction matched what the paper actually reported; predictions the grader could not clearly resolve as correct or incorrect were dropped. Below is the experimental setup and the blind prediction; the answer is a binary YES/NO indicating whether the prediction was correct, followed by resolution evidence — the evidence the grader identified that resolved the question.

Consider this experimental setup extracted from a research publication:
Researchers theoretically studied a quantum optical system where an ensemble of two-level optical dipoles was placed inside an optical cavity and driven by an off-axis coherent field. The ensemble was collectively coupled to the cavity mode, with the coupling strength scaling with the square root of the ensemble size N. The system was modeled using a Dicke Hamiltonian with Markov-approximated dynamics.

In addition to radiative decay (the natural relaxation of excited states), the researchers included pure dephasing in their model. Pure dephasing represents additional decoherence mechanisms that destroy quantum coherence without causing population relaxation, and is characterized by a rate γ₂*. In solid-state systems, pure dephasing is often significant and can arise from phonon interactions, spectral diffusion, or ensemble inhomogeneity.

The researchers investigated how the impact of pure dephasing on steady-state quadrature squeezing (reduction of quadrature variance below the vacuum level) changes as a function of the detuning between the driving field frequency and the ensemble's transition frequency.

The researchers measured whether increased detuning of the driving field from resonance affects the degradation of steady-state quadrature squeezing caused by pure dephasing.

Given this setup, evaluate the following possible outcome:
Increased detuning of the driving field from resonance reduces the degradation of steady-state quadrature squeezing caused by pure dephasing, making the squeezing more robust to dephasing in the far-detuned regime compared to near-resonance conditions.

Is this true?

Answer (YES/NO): YES